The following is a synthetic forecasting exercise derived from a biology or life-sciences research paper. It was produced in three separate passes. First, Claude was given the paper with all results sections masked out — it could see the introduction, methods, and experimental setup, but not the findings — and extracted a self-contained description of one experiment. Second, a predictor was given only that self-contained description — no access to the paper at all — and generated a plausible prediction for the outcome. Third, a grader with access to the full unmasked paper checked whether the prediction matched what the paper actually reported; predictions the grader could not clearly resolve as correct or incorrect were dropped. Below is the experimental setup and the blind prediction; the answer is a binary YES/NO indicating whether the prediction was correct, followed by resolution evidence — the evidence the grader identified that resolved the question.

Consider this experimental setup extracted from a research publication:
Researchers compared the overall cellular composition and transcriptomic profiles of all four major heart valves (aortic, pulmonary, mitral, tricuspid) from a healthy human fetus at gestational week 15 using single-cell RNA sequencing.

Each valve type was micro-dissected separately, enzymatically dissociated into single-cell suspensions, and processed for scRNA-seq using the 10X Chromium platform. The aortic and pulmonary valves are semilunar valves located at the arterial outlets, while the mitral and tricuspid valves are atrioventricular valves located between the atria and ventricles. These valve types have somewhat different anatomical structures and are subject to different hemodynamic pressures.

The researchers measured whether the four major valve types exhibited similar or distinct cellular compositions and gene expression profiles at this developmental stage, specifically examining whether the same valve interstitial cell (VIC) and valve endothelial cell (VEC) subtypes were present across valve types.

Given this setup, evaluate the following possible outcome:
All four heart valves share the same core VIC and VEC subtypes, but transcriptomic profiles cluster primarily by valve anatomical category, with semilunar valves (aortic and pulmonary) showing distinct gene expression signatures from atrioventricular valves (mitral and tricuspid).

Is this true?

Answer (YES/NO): NO